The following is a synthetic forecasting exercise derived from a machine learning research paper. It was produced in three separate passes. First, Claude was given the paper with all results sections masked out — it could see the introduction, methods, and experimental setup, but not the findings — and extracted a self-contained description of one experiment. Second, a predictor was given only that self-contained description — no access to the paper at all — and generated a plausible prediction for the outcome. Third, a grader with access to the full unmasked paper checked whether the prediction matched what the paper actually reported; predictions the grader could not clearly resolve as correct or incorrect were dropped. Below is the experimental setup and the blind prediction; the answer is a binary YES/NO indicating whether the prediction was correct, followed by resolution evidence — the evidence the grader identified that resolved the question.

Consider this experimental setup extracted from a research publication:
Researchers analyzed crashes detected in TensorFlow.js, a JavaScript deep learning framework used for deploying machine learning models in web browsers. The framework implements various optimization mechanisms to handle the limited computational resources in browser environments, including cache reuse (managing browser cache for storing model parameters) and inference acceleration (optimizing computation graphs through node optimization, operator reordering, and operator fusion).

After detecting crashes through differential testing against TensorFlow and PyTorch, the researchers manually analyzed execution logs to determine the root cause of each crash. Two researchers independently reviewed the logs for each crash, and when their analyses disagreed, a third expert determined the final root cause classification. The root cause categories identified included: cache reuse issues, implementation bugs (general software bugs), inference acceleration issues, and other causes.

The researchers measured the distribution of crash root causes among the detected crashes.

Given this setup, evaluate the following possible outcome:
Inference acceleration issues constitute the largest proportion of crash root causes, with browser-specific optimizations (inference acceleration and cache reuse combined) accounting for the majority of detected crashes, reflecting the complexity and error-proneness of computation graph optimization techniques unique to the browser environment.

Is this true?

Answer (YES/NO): NO